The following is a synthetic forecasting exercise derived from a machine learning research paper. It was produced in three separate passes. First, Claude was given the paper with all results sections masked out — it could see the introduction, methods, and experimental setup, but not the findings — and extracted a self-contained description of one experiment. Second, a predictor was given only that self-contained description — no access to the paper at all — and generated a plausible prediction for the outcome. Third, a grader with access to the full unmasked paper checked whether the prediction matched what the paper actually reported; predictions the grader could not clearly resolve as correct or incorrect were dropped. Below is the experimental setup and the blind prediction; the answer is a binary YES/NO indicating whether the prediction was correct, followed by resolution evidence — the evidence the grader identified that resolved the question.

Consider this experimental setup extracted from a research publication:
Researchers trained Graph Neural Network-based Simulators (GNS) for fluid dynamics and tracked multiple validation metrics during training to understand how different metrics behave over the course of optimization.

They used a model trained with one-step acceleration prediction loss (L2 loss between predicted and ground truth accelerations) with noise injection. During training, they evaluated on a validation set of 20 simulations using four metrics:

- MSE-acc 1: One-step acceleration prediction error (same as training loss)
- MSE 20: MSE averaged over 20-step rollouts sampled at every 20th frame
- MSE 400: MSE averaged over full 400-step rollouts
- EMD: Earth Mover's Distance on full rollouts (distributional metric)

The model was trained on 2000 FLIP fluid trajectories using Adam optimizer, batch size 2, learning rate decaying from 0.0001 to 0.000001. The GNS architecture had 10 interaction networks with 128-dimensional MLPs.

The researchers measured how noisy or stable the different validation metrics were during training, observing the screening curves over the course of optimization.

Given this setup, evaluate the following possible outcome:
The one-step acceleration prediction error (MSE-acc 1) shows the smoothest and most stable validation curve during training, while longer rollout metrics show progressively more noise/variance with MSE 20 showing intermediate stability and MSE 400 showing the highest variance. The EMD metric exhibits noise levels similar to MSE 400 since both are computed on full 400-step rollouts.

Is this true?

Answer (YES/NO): NO